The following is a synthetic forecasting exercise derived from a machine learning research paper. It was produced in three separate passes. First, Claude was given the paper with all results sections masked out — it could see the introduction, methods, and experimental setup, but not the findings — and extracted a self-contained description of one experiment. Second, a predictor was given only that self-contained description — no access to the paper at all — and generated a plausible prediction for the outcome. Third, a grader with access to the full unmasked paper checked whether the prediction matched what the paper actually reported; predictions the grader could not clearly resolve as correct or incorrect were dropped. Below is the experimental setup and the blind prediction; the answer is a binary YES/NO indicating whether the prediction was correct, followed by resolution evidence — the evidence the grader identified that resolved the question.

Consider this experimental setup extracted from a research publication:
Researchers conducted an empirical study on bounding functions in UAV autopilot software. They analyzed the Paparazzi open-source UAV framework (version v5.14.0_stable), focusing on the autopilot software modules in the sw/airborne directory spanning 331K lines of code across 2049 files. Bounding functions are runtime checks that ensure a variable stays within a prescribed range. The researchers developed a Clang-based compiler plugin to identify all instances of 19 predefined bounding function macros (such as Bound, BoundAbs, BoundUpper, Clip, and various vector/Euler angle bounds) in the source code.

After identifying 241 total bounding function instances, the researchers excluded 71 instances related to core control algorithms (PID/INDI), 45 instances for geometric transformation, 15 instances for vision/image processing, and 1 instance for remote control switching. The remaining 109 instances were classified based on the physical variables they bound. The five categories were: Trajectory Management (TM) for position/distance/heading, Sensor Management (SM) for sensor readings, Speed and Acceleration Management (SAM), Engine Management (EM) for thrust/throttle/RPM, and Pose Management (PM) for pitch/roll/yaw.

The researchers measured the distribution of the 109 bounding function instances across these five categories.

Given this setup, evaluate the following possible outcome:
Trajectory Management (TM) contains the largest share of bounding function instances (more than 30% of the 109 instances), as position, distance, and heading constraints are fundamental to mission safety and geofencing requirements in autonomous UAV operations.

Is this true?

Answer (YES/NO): NO